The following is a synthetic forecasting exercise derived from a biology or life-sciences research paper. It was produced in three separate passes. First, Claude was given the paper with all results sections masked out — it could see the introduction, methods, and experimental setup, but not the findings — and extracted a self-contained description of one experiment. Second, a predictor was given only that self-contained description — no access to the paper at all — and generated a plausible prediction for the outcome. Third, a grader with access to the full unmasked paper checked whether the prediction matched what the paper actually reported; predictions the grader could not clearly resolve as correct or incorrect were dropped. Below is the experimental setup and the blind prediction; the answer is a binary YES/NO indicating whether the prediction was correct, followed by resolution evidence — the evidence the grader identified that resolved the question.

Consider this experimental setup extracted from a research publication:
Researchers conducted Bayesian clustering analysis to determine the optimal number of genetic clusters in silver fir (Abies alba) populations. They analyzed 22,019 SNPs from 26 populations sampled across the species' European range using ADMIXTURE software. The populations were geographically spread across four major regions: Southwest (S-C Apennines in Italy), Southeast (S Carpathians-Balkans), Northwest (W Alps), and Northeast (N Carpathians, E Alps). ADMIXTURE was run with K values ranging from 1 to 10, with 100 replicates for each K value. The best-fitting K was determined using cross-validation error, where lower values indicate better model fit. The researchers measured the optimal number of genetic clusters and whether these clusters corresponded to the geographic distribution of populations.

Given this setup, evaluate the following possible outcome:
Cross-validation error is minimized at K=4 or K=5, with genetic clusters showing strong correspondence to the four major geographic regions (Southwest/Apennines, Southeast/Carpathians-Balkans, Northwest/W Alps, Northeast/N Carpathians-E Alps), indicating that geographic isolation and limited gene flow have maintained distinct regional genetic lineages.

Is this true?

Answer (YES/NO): NO